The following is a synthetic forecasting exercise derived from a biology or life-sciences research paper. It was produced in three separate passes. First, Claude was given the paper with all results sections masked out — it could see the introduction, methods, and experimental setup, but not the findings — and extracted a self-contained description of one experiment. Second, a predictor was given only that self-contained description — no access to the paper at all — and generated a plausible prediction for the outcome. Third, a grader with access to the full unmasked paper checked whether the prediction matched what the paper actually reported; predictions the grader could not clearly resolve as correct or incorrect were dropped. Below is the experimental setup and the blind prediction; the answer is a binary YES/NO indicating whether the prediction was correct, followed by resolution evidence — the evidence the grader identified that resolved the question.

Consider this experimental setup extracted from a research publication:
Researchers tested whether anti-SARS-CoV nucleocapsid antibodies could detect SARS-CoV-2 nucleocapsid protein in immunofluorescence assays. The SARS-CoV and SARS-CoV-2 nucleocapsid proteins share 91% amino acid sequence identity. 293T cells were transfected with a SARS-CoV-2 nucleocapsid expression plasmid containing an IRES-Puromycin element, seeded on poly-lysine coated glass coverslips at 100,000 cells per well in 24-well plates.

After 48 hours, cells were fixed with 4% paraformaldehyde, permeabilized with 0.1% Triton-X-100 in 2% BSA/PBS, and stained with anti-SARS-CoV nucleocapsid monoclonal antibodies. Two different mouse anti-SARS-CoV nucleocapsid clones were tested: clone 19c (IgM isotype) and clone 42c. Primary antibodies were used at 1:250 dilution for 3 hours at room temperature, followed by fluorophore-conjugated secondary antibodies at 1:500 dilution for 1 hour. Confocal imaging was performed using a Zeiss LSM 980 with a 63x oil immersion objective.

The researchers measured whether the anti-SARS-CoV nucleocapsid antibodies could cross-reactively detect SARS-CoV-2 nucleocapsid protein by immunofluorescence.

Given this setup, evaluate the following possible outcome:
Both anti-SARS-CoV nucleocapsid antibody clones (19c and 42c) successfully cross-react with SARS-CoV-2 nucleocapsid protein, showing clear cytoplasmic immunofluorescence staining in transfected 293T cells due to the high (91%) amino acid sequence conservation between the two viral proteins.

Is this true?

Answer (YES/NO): NO